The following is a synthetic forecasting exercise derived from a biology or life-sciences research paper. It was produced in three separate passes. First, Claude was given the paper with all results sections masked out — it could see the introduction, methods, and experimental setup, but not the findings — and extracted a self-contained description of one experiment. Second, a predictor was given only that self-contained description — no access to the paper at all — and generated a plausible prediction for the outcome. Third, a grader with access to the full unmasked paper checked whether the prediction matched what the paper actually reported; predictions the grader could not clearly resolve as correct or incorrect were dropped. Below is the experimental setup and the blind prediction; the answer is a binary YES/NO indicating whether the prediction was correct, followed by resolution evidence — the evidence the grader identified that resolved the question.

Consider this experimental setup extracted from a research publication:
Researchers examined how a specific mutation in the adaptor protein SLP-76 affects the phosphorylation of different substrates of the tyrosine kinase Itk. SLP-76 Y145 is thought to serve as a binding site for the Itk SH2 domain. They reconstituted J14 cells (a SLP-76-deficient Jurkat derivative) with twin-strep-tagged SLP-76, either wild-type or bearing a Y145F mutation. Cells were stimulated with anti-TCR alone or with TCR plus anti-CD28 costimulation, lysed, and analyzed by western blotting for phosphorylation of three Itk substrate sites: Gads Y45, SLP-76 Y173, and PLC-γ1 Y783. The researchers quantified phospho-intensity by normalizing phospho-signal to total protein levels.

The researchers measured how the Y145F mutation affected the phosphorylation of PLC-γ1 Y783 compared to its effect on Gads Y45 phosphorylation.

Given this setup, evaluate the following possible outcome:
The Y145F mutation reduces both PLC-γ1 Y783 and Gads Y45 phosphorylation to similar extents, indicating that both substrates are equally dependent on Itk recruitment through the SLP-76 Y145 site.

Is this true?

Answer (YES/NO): NO